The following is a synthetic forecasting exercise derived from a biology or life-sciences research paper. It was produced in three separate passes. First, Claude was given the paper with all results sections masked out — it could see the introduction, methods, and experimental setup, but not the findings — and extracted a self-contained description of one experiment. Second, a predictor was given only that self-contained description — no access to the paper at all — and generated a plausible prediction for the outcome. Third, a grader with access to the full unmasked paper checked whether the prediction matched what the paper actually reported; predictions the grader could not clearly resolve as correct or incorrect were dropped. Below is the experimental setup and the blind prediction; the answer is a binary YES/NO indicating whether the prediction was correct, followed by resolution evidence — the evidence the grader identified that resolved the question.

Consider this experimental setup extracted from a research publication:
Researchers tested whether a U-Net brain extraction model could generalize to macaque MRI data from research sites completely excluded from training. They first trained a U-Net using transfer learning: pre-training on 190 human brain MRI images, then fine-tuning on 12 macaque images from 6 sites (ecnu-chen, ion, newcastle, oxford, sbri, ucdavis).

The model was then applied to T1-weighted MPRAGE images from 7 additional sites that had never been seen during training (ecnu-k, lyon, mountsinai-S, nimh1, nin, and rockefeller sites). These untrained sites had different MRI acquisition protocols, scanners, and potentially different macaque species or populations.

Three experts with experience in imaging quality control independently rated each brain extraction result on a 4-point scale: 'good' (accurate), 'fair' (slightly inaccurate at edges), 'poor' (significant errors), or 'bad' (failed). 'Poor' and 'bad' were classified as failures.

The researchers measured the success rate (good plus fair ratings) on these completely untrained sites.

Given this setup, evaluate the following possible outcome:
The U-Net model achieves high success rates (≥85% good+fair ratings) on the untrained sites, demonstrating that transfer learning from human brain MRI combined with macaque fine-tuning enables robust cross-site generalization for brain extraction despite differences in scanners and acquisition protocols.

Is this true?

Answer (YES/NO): YES